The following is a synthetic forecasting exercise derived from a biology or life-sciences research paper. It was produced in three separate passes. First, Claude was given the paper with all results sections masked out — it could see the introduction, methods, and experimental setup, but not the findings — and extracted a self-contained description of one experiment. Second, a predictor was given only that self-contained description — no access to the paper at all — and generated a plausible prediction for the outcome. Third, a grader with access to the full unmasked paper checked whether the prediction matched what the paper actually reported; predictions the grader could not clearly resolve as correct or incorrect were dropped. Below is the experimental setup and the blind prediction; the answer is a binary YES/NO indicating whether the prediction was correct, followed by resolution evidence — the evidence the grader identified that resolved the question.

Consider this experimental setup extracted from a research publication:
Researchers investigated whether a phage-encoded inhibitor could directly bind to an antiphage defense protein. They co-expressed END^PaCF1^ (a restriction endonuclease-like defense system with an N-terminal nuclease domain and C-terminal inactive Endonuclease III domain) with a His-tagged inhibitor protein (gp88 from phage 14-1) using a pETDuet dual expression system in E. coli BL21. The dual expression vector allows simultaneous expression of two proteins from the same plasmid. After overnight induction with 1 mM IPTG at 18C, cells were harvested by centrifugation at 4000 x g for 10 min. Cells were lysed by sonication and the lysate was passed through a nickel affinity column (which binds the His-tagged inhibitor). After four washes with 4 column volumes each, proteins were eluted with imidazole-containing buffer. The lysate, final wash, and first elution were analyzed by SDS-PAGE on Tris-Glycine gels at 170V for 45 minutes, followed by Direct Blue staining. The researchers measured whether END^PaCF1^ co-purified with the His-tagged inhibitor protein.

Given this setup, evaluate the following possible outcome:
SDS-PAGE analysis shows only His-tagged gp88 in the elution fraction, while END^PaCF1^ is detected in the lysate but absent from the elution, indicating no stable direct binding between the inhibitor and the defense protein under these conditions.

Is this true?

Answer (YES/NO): NO